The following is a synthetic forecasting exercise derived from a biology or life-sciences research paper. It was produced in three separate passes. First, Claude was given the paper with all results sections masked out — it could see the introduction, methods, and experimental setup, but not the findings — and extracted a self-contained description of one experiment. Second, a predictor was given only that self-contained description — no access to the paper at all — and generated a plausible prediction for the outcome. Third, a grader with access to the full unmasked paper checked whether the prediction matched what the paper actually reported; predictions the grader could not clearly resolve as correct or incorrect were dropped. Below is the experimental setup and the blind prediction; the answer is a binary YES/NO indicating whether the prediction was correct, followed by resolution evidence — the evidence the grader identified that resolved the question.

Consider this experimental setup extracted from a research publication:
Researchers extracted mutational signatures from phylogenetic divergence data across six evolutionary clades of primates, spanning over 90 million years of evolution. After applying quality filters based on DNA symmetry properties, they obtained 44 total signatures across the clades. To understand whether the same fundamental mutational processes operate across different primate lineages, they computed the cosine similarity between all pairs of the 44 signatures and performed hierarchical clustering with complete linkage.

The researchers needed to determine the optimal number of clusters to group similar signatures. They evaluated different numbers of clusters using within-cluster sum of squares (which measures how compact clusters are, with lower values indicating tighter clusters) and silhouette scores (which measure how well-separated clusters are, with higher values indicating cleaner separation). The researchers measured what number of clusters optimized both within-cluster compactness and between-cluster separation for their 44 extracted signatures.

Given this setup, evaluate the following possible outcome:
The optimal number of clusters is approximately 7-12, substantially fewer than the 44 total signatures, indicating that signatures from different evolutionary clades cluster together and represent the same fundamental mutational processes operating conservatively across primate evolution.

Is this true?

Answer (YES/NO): YES